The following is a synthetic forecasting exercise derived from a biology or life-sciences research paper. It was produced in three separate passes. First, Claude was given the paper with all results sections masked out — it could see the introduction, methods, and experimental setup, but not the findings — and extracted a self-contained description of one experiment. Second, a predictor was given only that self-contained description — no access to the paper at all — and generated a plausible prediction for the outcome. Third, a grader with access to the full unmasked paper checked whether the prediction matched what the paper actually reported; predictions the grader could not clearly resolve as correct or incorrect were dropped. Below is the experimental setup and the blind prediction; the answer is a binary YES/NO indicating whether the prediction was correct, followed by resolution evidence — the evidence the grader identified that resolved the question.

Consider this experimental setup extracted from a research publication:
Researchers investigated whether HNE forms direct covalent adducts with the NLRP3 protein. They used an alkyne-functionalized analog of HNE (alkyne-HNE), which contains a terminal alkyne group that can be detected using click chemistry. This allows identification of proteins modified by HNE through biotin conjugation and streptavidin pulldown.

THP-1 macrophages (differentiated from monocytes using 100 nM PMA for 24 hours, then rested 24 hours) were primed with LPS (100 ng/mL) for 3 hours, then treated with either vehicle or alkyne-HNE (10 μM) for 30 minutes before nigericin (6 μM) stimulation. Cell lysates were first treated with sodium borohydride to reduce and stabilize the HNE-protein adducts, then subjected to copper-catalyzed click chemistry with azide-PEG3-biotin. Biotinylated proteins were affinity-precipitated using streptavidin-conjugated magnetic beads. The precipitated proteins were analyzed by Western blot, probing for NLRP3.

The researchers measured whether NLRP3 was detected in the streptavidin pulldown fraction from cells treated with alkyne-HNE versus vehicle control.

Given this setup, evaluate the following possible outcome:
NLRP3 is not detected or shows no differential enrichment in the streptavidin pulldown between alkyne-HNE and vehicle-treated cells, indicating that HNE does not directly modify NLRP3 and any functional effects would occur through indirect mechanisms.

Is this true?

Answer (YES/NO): NO